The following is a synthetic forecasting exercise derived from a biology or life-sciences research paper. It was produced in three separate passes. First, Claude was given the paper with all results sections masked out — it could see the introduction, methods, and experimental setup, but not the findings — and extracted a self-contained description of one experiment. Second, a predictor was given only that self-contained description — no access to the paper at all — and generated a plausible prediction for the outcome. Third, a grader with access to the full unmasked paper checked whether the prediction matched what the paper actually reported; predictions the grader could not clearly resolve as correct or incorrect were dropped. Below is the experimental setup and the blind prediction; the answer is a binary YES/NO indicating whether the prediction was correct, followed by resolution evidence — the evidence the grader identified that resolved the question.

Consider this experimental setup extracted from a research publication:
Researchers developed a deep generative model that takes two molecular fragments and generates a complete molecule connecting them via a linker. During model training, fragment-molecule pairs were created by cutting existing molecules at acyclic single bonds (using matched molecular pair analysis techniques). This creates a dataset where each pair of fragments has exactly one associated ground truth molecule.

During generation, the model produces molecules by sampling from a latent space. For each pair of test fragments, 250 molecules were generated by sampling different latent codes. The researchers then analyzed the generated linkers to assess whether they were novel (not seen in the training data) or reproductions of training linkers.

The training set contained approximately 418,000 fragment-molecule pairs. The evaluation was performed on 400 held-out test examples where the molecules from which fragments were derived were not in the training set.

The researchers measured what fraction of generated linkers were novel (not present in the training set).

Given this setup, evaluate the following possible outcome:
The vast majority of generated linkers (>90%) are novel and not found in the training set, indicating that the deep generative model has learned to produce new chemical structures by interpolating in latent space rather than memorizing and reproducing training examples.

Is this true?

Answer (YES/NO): NO